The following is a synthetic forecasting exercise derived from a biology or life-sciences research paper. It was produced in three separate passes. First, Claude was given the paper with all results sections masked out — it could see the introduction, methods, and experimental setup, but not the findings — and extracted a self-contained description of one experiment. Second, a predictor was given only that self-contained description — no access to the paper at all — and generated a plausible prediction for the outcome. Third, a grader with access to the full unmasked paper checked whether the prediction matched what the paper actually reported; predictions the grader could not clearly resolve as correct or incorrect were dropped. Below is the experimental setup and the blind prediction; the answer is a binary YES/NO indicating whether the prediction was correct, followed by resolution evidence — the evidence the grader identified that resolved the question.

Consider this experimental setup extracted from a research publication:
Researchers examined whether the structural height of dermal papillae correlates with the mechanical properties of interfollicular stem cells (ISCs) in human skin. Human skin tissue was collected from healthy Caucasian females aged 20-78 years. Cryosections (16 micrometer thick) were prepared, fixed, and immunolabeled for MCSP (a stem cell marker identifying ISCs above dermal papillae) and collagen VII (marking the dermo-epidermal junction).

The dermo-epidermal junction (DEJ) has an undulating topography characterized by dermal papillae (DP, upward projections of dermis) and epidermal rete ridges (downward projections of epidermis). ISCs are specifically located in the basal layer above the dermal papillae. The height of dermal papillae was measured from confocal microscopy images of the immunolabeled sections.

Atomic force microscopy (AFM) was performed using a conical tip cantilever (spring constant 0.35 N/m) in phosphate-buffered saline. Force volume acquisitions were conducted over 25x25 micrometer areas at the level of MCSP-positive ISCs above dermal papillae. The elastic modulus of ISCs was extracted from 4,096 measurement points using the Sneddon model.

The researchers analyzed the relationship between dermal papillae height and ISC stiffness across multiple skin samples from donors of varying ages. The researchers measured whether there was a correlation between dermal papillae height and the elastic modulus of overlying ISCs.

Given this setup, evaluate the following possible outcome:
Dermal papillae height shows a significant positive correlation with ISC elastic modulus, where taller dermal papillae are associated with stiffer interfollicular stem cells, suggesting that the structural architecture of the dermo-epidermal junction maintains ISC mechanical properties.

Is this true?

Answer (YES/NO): YES